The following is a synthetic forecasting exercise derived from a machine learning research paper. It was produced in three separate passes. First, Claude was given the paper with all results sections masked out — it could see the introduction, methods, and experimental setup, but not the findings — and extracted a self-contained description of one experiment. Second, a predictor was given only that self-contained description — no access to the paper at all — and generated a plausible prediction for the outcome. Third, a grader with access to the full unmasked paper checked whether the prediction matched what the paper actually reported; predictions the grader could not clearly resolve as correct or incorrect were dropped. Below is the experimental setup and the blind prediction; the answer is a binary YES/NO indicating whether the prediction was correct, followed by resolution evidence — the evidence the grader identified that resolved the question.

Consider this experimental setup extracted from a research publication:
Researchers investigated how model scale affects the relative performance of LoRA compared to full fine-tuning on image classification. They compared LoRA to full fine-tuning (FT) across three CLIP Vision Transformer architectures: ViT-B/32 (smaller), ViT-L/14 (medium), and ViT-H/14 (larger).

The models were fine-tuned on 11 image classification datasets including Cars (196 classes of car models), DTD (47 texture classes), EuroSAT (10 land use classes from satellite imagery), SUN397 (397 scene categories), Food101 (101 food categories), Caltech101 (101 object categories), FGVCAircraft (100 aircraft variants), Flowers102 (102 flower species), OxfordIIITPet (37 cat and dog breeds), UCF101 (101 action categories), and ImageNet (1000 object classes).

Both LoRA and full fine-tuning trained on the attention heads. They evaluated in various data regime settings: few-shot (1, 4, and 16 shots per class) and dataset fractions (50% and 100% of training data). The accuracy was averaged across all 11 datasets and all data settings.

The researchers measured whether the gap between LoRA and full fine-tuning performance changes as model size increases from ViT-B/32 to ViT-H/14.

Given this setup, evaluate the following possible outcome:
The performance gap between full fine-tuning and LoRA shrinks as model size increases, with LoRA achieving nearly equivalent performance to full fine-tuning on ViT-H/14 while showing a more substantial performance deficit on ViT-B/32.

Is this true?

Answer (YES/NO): YES